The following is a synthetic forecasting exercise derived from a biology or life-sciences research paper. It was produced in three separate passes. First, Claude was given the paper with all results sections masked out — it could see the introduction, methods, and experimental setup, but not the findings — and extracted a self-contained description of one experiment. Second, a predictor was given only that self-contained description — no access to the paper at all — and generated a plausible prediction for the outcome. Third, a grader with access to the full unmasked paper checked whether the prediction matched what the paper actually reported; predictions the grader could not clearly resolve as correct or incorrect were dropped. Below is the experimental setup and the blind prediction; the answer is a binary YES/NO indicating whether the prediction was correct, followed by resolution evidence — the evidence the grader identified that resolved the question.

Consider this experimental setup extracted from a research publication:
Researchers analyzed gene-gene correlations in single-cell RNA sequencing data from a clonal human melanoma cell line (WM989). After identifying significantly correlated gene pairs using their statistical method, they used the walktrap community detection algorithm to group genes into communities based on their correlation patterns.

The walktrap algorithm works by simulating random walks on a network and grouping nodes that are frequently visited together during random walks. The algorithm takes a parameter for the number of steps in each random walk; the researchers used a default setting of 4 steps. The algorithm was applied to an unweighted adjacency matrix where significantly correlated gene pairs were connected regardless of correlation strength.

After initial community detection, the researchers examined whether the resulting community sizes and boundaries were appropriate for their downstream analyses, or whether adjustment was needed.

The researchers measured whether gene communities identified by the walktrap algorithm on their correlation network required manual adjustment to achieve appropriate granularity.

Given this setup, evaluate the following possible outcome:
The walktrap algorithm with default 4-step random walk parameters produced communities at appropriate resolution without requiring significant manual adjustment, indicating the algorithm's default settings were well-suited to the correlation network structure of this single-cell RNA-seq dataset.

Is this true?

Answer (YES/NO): NO